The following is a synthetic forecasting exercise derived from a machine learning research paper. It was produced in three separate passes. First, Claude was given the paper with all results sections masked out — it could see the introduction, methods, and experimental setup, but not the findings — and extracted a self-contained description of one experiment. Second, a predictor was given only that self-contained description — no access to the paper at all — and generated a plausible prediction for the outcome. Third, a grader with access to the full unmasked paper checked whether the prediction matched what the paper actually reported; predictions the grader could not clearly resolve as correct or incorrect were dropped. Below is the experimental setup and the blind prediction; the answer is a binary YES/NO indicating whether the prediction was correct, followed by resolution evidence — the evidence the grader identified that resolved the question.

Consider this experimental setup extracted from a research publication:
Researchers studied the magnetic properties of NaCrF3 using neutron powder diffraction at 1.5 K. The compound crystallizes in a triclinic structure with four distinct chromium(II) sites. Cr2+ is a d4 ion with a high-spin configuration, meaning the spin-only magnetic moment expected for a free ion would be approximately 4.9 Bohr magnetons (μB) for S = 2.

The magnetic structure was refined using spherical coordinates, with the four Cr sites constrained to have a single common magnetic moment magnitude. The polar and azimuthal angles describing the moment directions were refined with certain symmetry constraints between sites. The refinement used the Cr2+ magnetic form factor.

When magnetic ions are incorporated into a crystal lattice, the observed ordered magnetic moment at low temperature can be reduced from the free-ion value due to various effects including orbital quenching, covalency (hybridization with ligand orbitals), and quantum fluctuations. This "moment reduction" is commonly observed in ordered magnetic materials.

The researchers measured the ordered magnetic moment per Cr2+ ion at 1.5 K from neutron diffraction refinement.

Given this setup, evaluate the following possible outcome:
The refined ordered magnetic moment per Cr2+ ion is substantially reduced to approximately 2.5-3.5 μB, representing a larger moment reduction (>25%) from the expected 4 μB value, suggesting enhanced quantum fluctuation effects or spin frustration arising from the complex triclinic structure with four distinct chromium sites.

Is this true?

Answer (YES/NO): NO